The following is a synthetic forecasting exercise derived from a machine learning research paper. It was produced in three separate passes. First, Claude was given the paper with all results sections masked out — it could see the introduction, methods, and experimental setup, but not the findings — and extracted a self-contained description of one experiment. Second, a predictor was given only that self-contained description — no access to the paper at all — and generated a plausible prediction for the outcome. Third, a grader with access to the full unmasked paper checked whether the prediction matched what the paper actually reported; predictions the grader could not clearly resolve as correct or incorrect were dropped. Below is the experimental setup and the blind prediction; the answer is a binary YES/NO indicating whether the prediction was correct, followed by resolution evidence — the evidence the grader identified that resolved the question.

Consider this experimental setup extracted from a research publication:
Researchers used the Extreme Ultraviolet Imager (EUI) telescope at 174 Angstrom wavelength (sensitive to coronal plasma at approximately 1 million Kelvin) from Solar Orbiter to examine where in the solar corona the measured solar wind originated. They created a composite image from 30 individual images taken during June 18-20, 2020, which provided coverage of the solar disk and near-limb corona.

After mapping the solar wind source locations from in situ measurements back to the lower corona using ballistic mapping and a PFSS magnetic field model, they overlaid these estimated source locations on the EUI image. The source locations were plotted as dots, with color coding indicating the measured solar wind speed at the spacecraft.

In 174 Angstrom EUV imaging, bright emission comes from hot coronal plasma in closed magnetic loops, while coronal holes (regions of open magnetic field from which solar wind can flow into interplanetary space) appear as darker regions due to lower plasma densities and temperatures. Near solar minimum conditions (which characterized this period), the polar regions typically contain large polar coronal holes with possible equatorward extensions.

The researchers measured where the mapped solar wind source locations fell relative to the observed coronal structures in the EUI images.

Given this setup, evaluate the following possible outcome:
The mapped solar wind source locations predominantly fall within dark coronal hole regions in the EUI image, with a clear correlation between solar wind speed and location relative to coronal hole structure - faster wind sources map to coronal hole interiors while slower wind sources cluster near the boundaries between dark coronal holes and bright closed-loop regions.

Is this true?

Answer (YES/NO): NO